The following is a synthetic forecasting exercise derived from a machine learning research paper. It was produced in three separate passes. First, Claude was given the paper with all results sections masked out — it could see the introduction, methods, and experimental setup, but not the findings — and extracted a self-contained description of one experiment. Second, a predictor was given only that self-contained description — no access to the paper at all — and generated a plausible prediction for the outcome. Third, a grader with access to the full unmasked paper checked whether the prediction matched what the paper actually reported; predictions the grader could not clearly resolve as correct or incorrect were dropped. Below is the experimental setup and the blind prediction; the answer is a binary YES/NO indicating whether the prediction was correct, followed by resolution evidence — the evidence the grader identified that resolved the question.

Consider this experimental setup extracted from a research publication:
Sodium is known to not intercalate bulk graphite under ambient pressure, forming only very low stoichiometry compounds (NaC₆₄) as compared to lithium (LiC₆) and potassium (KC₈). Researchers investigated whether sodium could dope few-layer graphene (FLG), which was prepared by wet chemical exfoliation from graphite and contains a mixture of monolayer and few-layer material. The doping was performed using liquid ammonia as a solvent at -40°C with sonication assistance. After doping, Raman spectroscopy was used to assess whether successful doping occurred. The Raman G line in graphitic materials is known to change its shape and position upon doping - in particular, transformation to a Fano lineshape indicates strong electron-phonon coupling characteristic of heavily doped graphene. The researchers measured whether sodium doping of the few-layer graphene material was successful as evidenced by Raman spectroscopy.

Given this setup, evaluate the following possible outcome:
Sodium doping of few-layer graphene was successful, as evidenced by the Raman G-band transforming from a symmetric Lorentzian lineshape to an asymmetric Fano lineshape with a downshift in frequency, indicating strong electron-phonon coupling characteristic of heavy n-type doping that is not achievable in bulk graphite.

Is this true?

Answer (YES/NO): YES